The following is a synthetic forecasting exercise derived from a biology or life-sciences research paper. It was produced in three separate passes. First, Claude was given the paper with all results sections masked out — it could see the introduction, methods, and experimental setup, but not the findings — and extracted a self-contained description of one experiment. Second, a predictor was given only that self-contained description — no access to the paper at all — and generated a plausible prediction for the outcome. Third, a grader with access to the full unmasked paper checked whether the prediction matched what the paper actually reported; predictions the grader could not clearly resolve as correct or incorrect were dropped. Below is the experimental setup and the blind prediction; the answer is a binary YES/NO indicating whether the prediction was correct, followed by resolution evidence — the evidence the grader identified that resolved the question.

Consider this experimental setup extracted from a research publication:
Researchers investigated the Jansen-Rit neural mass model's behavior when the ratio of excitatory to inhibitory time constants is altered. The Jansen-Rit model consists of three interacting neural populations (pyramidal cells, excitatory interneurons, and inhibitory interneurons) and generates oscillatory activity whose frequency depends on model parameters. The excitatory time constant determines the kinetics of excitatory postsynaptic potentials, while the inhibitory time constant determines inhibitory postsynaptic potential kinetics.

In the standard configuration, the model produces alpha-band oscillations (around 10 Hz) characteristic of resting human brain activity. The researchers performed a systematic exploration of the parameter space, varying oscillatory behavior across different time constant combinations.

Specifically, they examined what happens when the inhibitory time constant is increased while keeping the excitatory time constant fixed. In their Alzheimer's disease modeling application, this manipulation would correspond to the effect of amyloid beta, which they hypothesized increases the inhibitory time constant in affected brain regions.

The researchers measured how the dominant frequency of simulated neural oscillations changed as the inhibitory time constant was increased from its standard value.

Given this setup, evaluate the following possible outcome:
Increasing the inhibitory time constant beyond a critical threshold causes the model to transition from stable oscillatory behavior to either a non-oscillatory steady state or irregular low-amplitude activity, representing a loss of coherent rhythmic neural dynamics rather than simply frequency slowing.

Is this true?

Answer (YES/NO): NO